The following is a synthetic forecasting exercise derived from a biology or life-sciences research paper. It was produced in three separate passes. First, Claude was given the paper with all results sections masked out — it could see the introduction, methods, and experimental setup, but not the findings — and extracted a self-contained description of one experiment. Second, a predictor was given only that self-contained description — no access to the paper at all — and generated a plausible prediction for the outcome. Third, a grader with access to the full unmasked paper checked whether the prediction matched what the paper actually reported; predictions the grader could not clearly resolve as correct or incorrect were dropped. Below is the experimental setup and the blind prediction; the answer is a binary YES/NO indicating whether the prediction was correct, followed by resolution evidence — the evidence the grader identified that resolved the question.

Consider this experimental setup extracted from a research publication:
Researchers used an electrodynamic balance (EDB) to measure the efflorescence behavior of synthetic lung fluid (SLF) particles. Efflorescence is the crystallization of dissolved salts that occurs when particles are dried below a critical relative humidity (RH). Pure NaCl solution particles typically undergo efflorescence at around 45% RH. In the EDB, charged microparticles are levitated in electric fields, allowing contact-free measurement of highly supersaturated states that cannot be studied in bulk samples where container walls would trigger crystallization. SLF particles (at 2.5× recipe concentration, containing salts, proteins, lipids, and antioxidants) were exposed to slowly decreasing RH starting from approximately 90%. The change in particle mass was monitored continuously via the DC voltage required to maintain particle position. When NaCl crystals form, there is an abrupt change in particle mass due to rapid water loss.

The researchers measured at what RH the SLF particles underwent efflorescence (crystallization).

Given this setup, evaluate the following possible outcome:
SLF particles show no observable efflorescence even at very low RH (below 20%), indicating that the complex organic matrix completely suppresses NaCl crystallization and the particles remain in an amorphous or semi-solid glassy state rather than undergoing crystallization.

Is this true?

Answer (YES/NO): NO